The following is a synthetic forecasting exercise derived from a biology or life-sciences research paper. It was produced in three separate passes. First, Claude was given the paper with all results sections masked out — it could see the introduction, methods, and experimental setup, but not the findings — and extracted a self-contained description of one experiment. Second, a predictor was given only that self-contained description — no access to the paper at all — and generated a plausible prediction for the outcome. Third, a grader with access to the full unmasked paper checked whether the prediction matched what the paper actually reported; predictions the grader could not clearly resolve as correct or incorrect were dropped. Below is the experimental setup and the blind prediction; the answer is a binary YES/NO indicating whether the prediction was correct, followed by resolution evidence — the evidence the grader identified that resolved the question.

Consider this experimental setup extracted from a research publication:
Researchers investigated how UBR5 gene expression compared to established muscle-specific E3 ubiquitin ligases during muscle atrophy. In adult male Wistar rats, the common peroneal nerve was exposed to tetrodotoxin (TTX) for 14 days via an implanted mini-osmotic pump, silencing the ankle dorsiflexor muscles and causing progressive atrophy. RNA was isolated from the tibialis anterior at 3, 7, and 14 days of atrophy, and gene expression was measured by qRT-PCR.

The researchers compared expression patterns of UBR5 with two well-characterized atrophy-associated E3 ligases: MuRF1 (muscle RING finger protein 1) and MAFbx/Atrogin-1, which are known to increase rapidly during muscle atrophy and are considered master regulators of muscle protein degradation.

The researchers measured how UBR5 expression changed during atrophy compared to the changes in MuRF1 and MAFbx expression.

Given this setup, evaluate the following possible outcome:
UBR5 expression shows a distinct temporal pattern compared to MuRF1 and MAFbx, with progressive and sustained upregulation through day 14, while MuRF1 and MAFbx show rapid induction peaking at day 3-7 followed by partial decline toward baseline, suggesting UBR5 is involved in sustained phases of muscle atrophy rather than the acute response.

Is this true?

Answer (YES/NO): NO